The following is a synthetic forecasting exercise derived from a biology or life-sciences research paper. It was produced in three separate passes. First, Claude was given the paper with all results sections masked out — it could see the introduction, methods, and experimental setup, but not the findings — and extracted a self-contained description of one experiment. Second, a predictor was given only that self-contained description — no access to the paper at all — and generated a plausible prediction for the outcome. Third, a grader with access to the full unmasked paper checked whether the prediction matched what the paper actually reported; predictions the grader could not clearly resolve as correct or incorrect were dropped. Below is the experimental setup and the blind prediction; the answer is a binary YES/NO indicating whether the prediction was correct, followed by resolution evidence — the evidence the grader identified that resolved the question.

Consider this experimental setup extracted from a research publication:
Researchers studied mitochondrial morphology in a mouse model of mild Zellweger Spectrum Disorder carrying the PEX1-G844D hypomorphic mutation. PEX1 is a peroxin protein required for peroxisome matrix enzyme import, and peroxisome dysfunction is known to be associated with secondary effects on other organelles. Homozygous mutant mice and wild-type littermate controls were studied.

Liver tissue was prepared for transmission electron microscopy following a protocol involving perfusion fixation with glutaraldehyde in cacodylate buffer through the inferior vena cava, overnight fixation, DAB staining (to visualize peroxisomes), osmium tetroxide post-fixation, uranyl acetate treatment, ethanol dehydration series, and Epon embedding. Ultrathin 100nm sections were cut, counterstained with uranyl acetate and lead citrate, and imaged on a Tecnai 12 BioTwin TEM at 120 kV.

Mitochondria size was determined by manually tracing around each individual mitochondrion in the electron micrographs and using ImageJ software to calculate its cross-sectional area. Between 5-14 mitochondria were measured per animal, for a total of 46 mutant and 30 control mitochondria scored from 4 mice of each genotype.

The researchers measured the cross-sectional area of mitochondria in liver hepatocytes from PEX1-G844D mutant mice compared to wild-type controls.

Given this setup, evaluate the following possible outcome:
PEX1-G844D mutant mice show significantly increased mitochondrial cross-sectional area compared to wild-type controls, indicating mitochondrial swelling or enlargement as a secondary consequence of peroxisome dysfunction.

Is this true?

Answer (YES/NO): YES